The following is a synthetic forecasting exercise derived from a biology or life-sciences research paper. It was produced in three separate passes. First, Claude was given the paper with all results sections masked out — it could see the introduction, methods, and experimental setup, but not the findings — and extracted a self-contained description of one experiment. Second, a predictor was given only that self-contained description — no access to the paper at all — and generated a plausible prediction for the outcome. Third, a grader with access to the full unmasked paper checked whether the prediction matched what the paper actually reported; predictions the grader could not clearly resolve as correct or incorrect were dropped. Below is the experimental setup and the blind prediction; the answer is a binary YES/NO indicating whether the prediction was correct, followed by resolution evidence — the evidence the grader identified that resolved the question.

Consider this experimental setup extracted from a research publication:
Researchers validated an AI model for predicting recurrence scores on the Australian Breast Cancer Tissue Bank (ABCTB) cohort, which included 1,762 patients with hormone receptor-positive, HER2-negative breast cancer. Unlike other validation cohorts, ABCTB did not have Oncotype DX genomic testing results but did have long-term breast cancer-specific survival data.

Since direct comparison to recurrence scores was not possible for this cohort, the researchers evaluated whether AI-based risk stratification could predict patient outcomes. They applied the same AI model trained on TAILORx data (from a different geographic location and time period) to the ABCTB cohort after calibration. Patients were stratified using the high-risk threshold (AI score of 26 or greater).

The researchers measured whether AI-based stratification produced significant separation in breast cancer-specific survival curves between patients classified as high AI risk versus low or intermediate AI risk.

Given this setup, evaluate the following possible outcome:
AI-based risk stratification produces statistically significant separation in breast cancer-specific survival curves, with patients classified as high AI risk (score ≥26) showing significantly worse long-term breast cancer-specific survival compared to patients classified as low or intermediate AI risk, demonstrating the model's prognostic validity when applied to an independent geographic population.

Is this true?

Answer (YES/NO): YES